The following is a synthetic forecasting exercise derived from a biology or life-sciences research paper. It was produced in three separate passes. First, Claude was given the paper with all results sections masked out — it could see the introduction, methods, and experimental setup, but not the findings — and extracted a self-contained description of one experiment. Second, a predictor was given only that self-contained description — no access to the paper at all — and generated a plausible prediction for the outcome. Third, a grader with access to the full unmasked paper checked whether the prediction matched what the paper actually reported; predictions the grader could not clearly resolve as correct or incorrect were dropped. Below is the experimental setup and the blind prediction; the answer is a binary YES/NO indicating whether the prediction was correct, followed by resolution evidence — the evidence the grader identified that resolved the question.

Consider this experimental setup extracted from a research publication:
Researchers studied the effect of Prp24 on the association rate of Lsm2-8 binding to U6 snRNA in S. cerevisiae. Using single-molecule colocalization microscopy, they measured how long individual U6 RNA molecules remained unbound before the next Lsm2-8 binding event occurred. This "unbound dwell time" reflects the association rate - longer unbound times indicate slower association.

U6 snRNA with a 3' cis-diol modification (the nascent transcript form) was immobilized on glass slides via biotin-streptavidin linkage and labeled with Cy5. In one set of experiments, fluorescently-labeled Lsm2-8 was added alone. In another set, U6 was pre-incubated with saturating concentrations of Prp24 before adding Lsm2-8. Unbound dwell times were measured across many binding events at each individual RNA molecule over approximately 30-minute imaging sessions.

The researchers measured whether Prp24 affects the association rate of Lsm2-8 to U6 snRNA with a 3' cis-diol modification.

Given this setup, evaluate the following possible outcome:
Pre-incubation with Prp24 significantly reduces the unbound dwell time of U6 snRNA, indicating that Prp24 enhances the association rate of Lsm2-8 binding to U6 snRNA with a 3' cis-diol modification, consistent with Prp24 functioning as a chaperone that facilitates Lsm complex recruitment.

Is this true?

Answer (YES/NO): YES